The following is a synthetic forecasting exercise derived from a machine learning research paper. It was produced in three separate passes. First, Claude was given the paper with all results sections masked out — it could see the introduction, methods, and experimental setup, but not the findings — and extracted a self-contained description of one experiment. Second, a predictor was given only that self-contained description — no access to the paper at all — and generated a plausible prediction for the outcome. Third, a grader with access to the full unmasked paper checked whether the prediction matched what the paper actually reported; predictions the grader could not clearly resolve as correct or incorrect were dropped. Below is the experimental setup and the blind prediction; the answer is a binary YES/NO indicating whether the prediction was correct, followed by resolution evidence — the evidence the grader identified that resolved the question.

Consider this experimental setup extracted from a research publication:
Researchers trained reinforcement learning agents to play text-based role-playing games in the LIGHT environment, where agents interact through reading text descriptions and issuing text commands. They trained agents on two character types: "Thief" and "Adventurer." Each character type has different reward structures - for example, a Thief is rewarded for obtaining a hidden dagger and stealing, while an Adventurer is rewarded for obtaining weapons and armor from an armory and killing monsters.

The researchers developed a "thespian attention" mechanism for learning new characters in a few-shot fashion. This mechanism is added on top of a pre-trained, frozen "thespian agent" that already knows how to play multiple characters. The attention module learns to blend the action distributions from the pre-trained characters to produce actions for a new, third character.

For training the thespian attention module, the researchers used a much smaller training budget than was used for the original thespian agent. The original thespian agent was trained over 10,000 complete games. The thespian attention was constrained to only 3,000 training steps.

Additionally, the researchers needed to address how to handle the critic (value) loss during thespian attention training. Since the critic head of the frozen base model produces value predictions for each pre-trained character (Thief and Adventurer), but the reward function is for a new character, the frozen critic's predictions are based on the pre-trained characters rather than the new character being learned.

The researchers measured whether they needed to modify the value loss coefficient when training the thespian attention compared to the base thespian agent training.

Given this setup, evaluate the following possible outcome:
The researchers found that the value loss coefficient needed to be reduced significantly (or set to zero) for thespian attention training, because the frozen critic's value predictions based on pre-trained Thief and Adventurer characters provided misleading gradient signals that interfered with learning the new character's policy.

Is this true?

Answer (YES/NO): NO